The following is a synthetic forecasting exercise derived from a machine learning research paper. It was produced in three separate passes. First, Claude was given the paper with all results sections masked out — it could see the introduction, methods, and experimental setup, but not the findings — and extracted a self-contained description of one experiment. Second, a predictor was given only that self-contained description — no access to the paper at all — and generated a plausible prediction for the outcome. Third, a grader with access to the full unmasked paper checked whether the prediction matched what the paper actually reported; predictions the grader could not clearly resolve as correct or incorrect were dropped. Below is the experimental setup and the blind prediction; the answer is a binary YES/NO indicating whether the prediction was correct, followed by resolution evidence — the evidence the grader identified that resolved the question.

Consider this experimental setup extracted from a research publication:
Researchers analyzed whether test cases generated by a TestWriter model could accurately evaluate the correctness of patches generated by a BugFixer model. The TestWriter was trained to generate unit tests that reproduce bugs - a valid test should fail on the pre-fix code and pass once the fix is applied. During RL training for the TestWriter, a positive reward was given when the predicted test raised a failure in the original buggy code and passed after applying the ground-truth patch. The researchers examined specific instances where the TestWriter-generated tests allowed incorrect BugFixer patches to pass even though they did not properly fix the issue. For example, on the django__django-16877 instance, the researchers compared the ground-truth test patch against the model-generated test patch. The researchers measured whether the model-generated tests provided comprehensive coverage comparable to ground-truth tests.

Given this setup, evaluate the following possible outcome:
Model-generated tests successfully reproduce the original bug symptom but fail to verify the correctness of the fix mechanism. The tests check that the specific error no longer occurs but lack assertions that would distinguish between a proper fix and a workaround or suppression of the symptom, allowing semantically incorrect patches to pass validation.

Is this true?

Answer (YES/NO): NO